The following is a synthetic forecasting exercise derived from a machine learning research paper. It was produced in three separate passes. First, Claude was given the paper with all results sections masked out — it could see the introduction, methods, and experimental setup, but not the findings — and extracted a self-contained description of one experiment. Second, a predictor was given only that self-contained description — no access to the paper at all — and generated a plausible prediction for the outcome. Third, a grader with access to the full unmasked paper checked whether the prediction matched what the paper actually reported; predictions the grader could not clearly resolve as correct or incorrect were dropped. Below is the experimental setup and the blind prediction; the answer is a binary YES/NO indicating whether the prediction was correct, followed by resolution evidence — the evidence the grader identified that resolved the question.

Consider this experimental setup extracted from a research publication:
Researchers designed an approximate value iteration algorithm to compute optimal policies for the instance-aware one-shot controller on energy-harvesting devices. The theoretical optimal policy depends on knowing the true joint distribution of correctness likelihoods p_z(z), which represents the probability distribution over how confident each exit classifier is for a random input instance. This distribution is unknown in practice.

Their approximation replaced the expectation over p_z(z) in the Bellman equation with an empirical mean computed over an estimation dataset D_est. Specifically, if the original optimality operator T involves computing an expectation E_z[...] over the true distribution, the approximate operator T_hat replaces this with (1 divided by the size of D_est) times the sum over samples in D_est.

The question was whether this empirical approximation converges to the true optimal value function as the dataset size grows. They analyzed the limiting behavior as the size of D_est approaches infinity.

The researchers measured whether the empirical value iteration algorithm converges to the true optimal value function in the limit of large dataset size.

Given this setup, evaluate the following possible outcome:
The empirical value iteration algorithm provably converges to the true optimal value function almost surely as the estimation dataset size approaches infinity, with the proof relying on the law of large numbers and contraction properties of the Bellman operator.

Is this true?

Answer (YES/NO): YES